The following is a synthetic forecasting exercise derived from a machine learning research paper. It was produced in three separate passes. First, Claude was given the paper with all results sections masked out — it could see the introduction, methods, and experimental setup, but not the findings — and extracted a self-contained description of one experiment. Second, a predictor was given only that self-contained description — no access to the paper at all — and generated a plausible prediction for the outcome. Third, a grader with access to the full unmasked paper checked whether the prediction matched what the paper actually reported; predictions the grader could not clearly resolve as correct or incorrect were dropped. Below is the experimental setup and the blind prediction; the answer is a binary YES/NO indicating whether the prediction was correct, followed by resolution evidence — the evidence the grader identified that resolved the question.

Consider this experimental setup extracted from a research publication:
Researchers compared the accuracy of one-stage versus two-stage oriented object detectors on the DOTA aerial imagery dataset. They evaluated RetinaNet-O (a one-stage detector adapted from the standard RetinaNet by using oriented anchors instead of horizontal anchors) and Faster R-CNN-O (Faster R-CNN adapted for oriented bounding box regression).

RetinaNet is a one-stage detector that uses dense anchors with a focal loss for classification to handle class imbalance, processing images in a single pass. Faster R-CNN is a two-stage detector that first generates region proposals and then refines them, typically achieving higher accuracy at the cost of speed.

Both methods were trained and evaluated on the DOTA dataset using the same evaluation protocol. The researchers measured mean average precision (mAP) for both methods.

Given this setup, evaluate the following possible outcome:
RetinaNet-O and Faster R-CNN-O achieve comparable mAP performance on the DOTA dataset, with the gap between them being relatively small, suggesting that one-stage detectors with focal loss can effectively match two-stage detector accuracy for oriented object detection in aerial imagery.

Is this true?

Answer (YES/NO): YES